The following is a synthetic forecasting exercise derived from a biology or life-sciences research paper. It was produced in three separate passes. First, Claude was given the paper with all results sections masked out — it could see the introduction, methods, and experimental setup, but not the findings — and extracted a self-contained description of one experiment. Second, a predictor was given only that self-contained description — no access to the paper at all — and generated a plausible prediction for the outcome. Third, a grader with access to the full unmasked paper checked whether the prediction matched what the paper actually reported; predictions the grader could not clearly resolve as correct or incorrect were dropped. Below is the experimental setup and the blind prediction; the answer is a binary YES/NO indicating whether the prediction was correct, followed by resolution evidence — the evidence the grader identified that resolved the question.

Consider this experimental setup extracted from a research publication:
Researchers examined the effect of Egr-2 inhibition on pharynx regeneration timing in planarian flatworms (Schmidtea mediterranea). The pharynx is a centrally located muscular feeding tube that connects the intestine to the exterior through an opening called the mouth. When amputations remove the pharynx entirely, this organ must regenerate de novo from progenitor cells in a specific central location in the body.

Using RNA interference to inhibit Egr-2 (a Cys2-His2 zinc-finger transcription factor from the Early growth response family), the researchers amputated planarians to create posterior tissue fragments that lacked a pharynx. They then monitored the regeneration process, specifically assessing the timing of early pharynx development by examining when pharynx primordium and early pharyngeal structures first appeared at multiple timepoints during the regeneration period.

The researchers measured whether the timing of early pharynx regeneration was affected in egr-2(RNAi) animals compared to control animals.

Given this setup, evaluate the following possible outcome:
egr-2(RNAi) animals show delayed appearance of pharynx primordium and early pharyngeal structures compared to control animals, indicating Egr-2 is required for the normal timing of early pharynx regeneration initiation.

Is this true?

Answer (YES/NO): YES